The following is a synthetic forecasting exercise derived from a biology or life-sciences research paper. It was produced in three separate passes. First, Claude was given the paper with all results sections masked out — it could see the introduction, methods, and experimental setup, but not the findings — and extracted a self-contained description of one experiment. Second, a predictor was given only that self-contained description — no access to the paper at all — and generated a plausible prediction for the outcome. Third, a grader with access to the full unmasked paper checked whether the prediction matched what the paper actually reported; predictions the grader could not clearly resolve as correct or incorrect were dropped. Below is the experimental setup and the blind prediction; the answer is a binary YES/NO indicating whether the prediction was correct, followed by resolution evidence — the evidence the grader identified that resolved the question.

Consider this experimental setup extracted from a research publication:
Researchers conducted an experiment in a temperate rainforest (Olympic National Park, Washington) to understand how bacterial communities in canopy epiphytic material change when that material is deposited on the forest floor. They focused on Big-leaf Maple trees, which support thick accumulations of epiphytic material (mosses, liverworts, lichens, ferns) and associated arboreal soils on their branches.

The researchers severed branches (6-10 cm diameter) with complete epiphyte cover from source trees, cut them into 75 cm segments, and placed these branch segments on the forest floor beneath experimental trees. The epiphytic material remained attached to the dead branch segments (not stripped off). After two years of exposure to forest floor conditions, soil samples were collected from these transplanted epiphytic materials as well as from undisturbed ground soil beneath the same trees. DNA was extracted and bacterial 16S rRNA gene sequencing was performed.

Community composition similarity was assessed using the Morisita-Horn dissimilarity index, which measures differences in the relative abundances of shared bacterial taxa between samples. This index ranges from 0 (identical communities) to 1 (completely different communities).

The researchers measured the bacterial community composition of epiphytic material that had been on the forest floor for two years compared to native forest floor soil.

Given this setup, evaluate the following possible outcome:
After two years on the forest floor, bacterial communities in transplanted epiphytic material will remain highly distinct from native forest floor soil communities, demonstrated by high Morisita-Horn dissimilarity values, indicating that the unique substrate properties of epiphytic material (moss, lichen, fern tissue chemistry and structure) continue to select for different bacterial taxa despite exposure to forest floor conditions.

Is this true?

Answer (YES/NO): NO